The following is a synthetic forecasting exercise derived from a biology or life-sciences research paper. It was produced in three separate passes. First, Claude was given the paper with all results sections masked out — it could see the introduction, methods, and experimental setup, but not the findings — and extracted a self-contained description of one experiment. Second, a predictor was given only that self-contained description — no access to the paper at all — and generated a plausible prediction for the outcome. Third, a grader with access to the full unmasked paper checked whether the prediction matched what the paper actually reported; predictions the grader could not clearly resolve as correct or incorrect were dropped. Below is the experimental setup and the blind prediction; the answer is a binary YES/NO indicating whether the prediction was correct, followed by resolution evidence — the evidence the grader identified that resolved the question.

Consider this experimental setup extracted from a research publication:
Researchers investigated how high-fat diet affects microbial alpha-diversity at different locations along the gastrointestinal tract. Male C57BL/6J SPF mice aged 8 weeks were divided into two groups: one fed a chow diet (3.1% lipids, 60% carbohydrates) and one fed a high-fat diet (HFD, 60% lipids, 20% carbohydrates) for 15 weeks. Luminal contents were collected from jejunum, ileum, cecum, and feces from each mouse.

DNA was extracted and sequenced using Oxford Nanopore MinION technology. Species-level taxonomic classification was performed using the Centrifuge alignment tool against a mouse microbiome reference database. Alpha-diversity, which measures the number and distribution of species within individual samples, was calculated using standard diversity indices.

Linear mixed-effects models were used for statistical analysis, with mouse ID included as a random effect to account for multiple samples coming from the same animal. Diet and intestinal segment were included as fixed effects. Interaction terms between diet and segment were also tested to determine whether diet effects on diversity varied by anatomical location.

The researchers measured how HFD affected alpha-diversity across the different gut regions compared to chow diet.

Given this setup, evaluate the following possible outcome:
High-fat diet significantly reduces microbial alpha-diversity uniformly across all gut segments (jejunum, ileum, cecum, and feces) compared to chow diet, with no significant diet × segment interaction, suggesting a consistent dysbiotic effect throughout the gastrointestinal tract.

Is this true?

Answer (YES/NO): NO